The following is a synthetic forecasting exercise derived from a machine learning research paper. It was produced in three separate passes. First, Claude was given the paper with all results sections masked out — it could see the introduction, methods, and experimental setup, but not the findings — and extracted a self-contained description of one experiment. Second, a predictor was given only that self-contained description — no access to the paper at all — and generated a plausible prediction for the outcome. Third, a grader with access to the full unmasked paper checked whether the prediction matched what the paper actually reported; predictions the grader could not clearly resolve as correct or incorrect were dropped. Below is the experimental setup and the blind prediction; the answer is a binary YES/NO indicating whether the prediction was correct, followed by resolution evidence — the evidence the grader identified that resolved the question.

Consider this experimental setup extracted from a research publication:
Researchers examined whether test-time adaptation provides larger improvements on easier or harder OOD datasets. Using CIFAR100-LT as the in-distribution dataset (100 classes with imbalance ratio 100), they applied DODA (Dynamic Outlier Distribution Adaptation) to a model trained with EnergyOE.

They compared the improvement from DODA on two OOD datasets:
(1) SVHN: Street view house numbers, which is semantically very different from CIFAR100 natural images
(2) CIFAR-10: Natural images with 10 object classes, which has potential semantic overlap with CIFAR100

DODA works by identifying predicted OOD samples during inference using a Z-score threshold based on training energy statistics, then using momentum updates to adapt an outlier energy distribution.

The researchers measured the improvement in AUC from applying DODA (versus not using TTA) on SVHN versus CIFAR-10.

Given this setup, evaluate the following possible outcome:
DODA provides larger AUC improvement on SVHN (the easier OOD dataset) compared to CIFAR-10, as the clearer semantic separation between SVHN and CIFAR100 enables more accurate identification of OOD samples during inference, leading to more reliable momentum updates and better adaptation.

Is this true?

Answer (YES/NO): NO